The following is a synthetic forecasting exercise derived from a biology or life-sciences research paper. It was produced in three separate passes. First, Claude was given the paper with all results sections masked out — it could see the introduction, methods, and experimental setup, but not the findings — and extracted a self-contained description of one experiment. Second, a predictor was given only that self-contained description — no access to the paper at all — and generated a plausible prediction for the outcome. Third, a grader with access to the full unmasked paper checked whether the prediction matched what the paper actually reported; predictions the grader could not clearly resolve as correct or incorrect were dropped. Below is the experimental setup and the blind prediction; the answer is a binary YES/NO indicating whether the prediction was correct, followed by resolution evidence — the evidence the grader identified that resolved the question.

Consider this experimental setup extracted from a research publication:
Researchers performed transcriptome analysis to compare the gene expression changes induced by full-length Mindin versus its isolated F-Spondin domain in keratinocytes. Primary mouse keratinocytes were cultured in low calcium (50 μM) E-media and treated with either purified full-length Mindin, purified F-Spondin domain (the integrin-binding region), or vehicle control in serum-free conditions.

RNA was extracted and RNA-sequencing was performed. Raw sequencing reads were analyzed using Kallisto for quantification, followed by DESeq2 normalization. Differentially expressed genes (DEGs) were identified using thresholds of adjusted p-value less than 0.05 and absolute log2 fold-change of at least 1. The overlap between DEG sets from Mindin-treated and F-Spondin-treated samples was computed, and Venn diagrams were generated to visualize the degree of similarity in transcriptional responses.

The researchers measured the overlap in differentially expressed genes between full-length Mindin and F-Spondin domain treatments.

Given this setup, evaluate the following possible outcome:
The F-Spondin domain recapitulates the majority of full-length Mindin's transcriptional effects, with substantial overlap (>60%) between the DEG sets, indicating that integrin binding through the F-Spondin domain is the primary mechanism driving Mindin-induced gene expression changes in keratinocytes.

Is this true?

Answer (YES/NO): YES